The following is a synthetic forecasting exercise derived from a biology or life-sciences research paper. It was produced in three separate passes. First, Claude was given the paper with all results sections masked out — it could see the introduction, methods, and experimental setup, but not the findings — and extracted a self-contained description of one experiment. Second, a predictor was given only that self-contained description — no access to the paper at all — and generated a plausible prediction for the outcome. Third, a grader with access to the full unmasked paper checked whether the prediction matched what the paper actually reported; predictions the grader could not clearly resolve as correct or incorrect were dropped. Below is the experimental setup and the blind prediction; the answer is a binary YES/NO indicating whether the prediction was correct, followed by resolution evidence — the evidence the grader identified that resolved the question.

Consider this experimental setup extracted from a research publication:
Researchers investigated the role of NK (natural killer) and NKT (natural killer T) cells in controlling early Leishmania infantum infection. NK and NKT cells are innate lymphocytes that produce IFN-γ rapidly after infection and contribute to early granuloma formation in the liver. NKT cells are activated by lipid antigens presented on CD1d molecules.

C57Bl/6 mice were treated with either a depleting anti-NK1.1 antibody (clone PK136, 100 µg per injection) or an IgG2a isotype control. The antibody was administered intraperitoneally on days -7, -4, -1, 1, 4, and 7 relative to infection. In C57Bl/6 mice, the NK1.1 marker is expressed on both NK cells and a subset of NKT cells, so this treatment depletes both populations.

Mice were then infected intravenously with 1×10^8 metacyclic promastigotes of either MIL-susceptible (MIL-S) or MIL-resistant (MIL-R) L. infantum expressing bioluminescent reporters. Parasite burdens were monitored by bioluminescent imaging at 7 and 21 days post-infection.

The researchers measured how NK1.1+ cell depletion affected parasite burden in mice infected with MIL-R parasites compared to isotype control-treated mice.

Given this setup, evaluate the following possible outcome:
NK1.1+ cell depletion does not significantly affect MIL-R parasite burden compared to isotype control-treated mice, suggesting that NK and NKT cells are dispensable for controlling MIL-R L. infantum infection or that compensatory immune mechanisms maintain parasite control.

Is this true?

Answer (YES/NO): NO